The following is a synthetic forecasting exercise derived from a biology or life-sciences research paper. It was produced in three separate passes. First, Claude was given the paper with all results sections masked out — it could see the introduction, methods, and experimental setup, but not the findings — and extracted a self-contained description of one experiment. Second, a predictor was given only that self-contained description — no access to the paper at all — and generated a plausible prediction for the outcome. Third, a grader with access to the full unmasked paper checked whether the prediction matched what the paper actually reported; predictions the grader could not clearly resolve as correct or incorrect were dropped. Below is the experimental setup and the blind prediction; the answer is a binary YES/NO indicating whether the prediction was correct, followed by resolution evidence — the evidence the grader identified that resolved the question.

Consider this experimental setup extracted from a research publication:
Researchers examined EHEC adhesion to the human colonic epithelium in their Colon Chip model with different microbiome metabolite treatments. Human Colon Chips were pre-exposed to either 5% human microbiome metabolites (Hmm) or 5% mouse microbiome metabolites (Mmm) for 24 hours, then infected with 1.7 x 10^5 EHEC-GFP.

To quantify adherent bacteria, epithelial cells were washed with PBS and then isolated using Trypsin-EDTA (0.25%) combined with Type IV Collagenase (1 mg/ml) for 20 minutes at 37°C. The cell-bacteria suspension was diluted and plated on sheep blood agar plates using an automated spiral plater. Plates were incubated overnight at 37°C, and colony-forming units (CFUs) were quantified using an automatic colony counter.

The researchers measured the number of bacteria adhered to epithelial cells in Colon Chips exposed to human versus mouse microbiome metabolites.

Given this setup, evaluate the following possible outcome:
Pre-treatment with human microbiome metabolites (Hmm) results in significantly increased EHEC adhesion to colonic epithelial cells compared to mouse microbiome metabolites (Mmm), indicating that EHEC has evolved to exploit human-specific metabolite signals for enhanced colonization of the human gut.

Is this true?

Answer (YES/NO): NO